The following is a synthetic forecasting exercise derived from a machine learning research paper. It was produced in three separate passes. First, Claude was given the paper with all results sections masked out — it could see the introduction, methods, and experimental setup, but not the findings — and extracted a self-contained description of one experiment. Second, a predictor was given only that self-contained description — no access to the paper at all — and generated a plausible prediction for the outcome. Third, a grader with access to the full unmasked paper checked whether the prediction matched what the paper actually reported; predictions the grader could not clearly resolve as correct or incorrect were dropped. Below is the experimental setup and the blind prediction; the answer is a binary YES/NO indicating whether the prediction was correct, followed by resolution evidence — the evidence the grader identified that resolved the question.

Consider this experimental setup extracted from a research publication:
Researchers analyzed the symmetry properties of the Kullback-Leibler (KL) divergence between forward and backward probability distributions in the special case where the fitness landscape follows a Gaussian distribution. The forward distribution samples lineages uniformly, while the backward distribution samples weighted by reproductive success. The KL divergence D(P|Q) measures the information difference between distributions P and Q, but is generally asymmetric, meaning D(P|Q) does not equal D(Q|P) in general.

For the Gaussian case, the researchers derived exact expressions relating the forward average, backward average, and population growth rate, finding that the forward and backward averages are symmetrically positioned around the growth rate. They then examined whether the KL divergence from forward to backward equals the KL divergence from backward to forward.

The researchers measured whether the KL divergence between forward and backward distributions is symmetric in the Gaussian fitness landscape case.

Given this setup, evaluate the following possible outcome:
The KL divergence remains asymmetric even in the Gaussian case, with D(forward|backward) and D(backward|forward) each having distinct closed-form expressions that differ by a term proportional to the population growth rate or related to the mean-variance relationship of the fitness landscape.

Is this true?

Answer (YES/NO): NO